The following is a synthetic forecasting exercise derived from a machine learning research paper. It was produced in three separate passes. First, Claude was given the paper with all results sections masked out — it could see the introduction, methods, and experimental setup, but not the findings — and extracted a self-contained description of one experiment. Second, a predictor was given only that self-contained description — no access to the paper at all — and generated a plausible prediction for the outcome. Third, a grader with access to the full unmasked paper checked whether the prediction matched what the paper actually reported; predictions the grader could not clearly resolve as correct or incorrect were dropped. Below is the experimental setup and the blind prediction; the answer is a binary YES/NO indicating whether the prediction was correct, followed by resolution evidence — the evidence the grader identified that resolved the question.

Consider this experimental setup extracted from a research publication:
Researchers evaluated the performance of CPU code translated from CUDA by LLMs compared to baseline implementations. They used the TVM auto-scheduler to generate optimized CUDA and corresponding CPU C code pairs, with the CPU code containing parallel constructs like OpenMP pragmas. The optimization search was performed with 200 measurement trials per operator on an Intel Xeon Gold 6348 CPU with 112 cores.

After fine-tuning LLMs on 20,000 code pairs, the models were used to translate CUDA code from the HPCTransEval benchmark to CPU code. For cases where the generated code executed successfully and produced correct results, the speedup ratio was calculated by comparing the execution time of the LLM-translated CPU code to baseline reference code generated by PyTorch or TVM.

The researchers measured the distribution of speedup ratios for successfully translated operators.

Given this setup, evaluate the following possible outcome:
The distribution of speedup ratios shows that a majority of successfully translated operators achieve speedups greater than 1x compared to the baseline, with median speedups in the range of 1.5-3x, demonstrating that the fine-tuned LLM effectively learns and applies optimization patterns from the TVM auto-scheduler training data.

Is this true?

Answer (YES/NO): YES